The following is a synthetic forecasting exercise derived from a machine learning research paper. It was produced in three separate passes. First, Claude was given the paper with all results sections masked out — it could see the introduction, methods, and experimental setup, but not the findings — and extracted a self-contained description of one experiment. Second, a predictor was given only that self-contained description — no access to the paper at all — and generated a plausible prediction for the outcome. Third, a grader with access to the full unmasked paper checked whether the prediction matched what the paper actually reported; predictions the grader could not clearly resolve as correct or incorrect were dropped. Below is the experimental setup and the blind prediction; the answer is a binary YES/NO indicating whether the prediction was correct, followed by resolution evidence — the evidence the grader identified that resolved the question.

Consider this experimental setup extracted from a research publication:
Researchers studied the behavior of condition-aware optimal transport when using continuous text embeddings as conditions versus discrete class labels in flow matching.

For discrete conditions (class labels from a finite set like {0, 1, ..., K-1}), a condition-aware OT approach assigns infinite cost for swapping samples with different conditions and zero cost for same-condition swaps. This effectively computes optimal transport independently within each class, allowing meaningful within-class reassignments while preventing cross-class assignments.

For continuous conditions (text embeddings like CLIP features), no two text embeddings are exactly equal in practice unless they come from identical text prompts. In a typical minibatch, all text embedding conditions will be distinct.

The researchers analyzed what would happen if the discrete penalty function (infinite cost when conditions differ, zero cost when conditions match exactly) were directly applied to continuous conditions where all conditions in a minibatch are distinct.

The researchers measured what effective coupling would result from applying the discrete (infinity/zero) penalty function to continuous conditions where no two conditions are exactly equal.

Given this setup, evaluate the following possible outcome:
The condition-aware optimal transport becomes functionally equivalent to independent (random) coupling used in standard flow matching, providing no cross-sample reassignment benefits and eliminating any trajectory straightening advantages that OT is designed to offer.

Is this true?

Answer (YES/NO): YES